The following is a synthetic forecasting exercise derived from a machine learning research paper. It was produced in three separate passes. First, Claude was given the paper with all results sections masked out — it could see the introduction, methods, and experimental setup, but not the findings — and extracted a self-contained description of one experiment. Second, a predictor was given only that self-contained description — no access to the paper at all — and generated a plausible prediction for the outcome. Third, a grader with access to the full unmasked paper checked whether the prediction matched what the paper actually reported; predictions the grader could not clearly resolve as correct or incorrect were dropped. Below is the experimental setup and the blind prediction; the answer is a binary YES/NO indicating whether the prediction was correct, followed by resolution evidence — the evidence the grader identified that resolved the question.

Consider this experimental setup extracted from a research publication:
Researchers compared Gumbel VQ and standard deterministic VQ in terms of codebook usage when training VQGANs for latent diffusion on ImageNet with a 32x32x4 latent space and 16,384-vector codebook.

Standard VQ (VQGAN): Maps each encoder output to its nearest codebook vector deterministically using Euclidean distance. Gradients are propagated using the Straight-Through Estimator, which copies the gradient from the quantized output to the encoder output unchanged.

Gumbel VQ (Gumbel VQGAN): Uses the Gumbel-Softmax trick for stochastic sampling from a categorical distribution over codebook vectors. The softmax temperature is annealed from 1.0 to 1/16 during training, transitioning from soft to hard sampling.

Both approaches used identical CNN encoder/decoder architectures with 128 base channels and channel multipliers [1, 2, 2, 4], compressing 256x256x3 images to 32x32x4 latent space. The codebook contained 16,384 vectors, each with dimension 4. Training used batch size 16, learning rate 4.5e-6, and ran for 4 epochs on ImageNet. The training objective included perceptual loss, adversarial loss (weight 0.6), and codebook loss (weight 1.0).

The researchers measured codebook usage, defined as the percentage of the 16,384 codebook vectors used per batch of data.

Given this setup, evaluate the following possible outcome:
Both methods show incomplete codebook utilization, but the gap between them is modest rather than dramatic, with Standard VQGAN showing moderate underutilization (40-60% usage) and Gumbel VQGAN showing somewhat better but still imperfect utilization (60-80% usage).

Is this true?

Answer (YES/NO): NO